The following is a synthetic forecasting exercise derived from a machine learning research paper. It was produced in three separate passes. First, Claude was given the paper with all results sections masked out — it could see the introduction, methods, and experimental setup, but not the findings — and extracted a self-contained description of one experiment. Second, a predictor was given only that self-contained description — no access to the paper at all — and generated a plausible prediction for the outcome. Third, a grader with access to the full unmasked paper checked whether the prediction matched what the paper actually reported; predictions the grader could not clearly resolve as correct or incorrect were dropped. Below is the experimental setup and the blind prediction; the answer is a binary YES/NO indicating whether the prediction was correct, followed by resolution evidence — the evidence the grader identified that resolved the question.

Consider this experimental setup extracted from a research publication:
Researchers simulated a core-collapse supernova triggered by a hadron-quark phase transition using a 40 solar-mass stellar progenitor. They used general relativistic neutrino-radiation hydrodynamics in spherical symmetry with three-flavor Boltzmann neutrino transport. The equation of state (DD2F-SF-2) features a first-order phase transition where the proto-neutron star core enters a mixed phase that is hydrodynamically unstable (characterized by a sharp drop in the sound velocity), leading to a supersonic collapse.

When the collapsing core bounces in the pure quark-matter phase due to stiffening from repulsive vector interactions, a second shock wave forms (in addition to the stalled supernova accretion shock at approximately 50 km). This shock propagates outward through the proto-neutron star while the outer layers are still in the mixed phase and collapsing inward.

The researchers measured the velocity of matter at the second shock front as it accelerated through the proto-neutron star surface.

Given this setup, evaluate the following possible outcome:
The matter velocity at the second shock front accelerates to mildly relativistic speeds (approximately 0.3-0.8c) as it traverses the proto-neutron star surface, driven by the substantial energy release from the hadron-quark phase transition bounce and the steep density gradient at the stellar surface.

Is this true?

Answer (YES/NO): NO